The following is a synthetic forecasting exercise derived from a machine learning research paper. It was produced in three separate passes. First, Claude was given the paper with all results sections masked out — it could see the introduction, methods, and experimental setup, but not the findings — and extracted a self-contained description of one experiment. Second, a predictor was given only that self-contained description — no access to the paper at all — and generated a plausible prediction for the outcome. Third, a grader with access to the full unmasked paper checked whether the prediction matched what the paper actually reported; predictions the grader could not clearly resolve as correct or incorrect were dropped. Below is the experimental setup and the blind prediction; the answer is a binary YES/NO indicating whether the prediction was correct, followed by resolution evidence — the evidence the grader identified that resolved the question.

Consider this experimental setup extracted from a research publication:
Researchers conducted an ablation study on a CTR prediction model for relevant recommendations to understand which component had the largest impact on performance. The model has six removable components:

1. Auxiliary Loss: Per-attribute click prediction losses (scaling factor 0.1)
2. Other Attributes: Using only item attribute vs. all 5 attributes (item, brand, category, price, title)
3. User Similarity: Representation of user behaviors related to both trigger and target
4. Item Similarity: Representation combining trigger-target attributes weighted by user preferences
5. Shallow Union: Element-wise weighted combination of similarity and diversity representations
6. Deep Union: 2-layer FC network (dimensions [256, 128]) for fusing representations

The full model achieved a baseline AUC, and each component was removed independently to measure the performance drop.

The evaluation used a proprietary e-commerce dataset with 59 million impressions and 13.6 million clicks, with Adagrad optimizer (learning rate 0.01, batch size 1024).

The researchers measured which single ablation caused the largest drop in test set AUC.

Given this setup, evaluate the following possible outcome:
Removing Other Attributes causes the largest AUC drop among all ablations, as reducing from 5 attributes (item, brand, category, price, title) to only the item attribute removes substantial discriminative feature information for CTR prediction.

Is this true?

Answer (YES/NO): NO